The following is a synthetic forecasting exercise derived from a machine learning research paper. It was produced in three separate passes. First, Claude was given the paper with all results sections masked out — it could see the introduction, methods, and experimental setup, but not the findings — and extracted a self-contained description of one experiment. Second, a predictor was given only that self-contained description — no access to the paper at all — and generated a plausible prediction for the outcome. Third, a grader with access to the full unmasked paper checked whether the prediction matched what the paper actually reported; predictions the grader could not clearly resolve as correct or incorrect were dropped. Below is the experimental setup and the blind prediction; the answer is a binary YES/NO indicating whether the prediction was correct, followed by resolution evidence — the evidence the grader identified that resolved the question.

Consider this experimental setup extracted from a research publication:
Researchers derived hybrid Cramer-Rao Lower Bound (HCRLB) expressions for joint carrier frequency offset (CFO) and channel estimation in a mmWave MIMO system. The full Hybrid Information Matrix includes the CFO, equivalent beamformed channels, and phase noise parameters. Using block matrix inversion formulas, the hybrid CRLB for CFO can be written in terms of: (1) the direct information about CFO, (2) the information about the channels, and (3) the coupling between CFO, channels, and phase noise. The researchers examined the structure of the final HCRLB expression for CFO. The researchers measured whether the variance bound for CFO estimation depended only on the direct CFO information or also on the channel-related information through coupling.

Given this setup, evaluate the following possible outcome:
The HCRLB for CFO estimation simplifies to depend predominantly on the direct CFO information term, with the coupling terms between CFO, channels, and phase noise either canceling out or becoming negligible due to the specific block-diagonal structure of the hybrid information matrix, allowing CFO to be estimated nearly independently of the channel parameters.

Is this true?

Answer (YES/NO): NO